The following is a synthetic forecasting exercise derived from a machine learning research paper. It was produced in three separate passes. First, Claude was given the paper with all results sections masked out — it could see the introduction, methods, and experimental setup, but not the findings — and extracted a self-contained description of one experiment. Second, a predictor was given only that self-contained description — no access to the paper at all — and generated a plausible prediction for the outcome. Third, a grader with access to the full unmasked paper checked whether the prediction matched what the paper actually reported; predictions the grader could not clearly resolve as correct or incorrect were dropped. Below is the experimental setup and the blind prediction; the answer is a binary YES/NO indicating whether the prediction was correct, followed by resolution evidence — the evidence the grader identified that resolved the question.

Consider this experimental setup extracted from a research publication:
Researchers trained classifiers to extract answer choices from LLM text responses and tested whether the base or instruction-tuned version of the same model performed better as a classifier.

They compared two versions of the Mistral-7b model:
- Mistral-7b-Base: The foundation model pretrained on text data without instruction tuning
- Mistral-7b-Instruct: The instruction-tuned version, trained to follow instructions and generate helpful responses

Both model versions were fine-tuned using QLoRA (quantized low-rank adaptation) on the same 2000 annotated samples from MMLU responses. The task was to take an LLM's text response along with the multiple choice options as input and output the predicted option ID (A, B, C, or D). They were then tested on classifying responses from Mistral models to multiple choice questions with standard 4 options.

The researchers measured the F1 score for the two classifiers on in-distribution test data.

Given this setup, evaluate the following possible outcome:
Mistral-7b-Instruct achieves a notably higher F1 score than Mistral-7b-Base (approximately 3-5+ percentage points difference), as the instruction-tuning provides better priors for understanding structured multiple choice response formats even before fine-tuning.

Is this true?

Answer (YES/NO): NO